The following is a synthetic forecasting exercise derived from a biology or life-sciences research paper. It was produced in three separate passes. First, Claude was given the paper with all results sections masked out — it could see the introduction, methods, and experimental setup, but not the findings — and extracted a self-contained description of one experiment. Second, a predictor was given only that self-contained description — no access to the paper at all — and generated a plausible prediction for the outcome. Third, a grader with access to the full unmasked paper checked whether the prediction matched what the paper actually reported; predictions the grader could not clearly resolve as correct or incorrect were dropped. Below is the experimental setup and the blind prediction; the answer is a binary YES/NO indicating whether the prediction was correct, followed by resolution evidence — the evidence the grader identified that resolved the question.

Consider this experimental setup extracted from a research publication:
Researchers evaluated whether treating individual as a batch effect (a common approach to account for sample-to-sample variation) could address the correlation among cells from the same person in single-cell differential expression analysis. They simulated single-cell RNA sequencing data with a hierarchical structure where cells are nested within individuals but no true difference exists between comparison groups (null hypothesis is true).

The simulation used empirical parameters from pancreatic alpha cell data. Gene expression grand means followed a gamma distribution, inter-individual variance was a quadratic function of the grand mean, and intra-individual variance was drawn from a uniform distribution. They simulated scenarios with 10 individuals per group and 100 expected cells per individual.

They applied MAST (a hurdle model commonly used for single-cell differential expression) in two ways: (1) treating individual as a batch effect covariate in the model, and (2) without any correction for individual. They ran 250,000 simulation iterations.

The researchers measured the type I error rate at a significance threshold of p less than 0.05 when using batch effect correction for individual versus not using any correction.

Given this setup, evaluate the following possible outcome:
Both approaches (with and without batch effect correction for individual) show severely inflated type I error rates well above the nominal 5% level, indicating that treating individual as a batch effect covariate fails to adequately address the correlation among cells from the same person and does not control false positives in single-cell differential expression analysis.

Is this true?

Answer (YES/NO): YES